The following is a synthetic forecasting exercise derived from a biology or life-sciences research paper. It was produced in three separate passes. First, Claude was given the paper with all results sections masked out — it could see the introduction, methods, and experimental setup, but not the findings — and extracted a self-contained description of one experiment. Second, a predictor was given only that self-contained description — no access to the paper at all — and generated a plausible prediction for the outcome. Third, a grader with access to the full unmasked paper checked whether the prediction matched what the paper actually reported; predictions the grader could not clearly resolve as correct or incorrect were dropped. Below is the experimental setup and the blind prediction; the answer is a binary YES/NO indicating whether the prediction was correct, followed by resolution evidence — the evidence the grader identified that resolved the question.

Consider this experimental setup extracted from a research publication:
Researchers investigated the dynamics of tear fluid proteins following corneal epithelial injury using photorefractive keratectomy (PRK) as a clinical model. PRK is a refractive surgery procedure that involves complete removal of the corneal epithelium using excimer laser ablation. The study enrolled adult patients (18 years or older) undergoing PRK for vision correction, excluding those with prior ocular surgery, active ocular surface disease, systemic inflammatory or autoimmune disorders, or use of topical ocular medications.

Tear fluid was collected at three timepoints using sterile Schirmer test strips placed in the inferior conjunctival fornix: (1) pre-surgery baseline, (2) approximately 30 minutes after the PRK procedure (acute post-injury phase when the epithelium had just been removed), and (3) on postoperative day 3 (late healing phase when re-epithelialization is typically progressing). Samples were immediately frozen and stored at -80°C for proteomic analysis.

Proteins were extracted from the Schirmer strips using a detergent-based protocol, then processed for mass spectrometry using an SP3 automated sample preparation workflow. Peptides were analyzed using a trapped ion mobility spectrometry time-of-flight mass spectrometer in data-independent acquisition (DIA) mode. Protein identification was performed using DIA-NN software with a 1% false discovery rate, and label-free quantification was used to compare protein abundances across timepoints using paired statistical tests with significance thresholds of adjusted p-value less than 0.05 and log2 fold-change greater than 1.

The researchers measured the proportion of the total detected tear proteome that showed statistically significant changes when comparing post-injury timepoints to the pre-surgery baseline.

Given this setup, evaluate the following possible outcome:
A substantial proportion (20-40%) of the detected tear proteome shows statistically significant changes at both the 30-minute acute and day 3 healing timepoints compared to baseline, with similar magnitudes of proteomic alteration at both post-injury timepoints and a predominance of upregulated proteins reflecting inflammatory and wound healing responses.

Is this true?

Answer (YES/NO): NO